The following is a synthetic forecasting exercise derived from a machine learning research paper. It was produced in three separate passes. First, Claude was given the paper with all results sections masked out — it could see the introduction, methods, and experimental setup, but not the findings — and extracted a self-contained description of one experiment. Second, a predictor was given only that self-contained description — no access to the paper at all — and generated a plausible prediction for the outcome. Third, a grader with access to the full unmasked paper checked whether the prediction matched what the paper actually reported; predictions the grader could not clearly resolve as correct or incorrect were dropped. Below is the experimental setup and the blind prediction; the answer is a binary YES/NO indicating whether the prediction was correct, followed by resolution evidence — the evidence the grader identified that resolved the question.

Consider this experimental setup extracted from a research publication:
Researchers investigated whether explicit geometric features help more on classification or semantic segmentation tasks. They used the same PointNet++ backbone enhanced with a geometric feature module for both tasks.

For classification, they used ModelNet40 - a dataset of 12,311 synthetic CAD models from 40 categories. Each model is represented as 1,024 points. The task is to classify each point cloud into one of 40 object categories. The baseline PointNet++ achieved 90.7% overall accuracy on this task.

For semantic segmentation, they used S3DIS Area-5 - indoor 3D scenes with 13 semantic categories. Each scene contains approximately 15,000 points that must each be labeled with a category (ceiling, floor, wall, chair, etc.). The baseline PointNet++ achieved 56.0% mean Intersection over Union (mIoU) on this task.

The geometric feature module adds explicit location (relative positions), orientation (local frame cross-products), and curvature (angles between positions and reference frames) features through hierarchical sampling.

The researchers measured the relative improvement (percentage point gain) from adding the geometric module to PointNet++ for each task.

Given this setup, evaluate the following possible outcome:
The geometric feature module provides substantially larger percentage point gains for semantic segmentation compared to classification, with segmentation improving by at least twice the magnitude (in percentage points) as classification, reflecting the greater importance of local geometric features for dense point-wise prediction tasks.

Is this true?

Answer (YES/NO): YES